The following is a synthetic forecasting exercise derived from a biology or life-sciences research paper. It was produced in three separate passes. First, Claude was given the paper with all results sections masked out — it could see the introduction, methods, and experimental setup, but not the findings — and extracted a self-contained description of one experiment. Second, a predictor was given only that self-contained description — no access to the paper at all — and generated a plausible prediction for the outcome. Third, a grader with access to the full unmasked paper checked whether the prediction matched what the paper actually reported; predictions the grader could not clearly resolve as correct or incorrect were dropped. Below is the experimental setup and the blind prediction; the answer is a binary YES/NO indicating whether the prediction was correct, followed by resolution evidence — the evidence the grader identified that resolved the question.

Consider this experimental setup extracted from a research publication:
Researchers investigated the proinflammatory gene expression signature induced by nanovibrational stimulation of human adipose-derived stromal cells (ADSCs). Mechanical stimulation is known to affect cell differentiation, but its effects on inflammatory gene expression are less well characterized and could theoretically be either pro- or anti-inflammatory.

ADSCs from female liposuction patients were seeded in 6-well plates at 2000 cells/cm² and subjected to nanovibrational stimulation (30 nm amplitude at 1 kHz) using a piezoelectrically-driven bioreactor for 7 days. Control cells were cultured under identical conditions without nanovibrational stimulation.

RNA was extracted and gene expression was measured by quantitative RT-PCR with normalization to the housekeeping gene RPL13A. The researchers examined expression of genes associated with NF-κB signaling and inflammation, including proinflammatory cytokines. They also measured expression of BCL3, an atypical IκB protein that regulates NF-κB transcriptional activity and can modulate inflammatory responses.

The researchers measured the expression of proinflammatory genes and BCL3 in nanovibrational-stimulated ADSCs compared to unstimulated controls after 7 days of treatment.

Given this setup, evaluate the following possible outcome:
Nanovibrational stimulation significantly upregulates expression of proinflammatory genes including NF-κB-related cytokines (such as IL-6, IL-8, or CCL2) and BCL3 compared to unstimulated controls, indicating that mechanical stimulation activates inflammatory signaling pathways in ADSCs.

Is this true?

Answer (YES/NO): YES